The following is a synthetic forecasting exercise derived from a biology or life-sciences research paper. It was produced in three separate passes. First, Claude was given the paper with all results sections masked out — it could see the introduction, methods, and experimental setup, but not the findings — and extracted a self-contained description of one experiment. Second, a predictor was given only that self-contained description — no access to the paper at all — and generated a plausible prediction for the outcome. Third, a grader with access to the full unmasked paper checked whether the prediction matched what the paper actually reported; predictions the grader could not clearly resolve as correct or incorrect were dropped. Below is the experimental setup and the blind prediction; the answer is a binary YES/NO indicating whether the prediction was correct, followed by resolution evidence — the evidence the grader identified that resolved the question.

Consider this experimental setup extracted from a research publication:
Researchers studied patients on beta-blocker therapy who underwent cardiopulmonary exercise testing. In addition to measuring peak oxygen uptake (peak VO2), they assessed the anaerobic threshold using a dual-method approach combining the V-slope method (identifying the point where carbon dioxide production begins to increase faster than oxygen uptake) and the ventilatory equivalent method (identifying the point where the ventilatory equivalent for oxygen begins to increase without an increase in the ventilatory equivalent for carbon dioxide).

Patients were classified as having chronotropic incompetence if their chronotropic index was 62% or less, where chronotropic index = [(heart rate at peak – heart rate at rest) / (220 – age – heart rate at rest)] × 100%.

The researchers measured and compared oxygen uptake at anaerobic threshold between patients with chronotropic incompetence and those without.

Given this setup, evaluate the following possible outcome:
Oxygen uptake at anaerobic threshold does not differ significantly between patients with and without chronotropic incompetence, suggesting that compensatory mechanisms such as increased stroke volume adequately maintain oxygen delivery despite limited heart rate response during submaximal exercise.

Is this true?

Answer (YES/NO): NO